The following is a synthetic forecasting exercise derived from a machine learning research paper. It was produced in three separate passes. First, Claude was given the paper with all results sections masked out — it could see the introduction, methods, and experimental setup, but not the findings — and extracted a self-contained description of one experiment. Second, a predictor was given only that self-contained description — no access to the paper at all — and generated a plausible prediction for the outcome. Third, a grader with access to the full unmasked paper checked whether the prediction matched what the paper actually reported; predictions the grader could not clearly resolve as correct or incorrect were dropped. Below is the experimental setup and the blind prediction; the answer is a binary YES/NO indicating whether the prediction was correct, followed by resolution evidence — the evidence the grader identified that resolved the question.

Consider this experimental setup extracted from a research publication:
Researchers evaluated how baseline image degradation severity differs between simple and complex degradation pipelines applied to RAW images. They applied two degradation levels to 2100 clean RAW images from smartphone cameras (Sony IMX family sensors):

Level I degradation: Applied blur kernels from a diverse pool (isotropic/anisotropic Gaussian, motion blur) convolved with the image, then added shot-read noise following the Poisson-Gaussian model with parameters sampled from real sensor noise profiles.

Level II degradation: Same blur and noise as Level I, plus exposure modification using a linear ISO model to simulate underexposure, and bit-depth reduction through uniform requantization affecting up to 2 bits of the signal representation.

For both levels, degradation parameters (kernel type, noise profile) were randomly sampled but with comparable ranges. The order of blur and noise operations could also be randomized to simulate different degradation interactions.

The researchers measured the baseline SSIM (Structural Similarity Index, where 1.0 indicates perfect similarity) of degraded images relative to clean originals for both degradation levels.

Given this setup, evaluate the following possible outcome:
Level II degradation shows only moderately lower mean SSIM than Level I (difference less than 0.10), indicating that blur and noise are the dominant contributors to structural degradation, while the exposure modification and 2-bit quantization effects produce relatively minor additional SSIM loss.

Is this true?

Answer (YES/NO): NO